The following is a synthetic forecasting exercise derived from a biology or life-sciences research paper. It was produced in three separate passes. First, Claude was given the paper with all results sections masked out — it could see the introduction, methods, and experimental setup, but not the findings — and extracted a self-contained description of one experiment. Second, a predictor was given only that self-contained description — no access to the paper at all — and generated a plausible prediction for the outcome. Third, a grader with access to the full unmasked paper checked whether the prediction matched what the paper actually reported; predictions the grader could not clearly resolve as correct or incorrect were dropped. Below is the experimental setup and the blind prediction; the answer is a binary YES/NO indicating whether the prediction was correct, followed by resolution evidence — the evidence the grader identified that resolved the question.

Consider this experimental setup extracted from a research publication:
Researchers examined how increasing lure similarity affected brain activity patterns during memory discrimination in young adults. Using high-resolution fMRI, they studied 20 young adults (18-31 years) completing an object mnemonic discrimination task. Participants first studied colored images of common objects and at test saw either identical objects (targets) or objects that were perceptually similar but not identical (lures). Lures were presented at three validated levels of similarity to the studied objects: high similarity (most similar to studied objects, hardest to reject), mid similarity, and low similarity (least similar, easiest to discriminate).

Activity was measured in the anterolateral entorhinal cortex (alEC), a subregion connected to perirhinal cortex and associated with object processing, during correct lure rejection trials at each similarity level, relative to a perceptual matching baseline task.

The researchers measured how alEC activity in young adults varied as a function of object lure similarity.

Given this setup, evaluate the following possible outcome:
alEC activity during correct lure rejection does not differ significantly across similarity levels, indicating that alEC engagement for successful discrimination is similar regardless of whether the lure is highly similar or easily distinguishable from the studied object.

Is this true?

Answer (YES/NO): NO